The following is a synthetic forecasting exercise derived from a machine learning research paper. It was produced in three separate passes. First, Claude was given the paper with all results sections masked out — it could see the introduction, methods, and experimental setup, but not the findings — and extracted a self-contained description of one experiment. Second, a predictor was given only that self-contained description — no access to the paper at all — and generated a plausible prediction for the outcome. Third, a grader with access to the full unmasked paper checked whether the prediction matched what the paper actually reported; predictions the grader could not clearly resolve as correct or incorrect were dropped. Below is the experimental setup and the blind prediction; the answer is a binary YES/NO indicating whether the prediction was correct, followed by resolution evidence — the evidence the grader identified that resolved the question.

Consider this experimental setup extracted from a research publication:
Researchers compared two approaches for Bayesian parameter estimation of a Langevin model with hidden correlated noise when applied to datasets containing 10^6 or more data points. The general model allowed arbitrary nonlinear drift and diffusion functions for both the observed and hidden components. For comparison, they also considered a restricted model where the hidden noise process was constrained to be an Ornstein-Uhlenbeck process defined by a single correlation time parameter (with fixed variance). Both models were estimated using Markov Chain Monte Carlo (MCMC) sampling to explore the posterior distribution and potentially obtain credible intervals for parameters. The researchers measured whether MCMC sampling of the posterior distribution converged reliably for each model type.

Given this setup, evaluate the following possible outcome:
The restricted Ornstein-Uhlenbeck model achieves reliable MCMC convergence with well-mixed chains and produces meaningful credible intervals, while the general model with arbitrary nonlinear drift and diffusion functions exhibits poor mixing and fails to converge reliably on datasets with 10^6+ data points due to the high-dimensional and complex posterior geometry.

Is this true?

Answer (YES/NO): NO